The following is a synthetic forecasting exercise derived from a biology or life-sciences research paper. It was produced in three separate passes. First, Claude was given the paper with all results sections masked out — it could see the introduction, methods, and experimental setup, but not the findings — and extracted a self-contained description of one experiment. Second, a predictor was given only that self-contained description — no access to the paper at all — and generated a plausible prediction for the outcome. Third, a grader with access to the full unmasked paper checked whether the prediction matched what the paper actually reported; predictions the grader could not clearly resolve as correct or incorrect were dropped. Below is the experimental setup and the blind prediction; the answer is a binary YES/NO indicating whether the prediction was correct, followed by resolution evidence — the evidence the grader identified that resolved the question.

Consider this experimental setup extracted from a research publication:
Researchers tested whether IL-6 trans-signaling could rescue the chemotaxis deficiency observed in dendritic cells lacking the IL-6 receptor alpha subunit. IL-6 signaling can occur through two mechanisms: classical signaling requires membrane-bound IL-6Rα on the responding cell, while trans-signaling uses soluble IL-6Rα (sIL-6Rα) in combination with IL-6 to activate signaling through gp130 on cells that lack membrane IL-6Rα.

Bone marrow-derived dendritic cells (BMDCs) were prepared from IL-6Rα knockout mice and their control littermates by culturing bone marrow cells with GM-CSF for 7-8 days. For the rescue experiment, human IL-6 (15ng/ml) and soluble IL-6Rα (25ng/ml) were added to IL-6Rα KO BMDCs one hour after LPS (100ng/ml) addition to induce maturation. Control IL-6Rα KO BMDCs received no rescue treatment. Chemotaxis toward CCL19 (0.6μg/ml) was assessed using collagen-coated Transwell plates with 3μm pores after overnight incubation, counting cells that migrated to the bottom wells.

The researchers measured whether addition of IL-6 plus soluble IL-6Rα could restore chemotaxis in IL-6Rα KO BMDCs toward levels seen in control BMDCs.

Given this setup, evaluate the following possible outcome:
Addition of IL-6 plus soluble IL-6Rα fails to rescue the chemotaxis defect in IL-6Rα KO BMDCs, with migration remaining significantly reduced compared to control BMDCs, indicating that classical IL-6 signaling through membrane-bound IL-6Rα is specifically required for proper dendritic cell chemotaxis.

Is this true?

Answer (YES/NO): NO